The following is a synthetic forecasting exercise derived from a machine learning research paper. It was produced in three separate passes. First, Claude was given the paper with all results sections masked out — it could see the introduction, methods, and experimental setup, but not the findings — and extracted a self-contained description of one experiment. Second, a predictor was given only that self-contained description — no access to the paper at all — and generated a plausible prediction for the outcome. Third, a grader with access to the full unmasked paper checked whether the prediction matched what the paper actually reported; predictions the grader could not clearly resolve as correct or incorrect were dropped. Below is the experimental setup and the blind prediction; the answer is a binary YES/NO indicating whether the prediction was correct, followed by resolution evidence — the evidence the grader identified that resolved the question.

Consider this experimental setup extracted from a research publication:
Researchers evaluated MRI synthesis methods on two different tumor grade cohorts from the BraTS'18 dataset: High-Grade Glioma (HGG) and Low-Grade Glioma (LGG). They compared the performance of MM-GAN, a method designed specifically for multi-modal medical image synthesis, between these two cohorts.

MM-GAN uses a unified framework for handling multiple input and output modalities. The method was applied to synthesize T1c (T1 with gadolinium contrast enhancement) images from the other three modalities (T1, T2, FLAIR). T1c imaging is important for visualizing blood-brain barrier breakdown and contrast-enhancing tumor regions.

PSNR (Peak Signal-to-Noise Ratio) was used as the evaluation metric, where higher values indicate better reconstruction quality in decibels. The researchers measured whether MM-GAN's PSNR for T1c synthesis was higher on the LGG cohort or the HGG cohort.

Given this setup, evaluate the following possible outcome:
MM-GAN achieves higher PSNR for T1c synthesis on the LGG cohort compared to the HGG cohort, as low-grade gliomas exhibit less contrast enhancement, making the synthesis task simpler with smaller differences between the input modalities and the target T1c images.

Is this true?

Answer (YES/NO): NO